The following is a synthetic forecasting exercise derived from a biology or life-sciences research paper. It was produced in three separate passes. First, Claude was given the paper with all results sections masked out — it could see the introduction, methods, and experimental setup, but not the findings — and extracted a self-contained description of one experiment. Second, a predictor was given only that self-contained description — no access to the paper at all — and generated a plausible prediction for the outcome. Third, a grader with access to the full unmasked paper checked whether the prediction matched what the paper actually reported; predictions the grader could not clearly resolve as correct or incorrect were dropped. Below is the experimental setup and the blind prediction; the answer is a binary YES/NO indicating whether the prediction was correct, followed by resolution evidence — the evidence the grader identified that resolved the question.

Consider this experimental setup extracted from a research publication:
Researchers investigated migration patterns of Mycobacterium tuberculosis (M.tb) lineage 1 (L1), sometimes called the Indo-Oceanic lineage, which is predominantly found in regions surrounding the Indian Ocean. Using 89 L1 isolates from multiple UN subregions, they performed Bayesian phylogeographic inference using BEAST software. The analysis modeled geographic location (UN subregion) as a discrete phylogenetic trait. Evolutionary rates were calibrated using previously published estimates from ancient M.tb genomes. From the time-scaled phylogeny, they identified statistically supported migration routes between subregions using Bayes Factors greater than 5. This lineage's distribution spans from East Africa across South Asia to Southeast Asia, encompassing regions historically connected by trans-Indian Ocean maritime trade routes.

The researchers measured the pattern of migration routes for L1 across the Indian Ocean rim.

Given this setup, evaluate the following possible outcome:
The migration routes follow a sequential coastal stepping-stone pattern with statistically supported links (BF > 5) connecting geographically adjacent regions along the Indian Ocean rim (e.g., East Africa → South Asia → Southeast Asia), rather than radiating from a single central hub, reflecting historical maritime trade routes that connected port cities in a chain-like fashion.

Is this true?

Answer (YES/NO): NO